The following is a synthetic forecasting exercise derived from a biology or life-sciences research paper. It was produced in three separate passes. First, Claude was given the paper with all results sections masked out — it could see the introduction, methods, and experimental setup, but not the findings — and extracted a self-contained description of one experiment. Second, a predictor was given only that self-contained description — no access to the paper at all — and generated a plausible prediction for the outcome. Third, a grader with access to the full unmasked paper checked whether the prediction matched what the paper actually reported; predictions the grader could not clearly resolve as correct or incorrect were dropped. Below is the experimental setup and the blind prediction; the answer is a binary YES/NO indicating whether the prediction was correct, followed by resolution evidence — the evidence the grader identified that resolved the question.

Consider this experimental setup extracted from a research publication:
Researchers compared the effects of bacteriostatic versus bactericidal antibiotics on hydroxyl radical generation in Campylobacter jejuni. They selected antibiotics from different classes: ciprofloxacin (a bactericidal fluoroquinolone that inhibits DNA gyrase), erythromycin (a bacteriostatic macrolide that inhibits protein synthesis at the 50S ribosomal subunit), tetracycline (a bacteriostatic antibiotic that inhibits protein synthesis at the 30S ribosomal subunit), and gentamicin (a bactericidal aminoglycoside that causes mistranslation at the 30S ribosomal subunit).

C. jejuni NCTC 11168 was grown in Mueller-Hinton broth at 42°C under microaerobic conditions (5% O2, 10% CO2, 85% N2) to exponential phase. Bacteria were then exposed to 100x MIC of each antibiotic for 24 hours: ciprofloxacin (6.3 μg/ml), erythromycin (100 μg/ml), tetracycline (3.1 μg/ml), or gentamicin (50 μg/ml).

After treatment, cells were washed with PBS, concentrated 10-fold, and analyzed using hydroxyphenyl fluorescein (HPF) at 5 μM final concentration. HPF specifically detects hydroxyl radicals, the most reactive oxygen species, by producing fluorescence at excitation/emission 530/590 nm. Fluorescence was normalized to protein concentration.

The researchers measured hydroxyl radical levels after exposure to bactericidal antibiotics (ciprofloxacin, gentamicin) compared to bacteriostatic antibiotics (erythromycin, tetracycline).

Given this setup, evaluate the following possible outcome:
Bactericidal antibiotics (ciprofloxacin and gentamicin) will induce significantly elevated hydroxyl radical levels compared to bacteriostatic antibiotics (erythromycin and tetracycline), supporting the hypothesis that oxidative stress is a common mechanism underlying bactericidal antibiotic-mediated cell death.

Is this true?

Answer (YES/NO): NO